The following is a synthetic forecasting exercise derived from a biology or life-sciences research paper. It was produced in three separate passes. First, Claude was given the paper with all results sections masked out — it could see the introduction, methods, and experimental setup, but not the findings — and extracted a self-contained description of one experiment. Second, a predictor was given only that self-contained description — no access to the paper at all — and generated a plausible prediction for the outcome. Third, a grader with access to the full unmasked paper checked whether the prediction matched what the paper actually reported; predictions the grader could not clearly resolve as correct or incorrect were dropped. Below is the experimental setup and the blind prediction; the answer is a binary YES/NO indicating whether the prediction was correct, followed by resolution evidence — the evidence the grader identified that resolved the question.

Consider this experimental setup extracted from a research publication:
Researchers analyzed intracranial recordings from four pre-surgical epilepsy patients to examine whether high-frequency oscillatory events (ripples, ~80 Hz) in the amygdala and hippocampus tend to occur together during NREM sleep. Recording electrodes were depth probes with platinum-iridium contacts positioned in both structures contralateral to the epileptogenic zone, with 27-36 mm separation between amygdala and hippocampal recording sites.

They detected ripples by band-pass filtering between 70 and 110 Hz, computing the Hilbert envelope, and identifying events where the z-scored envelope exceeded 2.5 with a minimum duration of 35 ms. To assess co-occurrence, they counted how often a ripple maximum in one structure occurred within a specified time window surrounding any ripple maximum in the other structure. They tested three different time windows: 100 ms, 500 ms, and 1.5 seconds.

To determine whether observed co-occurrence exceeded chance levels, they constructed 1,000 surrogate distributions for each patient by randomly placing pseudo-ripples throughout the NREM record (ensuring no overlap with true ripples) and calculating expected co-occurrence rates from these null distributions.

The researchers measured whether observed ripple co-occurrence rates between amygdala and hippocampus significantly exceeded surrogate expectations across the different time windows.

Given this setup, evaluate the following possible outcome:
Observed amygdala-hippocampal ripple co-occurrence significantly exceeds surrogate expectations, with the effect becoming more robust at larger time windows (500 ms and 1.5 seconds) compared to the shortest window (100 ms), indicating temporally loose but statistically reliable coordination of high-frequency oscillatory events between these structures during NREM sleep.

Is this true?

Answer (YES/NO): NO